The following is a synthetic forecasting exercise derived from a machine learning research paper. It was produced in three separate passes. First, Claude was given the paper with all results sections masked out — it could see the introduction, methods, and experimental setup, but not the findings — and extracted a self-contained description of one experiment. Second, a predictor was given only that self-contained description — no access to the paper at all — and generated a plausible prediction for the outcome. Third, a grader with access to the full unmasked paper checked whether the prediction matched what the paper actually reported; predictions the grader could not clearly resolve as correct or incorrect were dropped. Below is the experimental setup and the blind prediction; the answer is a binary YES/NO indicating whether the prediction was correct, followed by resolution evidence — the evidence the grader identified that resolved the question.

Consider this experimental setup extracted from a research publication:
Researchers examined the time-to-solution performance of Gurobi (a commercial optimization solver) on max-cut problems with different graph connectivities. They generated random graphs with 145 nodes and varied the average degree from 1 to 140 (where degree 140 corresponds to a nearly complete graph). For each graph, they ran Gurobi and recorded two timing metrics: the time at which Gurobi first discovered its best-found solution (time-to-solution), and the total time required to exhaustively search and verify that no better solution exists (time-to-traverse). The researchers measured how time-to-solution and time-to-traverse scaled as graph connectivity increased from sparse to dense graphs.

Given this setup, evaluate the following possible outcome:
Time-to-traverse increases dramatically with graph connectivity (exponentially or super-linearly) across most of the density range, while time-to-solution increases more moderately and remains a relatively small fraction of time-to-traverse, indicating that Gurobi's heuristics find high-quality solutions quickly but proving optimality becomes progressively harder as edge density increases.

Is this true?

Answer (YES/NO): NO